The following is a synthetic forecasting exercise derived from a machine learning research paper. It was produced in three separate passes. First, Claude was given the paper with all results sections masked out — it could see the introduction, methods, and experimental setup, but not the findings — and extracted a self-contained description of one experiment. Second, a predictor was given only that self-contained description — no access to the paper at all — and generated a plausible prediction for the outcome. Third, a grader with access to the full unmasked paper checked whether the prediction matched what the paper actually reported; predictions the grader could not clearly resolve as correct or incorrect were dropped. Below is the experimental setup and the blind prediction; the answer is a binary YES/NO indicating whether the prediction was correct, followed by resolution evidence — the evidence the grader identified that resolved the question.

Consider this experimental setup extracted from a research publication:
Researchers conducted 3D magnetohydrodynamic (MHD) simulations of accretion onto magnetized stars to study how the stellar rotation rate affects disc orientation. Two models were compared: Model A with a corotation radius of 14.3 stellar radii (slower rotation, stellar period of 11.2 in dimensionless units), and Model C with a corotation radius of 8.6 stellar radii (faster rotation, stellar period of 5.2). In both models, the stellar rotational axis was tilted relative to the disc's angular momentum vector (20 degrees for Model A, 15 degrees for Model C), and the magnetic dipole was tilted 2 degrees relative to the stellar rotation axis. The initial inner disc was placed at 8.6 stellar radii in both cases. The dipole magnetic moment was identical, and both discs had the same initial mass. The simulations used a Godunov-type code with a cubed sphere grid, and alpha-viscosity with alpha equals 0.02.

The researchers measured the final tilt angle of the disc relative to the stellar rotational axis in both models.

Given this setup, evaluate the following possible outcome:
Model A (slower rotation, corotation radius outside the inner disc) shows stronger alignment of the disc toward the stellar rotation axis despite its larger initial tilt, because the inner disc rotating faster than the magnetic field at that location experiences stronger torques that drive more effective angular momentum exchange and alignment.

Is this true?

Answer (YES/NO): YES